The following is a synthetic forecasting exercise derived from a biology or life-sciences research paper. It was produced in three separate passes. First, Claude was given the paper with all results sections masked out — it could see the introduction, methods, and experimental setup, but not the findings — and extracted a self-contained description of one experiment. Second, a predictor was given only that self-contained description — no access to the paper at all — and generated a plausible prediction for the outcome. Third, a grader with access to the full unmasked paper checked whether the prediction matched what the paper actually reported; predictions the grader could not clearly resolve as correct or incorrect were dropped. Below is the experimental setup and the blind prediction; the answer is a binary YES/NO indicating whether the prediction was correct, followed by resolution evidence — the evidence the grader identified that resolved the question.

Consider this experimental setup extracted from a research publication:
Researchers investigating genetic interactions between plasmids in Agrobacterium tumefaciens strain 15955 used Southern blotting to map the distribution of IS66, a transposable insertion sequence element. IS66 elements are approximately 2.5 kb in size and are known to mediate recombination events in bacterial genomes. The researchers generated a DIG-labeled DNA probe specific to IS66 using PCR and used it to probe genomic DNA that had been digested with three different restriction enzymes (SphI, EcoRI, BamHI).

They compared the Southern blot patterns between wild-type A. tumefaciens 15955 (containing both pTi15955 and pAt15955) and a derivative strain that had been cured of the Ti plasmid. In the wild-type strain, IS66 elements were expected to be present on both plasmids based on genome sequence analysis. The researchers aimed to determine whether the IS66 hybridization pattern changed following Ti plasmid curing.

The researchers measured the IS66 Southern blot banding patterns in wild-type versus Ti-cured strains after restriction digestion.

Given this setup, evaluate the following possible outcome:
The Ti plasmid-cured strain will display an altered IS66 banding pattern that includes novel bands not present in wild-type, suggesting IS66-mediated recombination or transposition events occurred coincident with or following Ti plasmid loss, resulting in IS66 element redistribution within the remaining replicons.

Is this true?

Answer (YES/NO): YES